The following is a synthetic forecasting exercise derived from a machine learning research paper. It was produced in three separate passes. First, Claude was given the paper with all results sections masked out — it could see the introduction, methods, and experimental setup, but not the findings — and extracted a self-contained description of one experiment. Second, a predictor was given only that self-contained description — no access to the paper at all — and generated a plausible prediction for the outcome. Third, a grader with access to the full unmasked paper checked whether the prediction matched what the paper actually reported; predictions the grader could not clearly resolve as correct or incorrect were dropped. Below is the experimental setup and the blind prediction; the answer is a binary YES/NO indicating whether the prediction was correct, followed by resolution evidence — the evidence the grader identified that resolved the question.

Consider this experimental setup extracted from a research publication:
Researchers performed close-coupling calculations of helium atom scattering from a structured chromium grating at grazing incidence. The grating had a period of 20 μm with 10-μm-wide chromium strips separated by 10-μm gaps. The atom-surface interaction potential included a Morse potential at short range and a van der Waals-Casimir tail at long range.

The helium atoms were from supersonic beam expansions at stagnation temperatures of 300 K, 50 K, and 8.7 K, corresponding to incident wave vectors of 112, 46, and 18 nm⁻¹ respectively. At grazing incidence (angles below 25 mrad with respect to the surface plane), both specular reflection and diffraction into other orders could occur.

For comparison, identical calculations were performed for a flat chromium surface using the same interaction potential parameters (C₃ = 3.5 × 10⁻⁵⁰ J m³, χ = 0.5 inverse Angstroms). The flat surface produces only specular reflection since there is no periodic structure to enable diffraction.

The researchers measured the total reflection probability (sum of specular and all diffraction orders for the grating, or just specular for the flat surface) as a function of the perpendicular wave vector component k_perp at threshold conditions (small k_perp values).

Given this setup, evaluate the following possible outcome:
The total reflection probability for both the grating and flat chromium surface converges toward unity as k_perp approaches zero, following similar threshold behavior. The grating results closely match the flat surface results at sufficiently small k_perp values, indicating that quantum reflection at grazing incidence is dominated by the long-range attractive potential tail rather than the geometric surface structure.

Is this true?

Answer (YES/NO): NO